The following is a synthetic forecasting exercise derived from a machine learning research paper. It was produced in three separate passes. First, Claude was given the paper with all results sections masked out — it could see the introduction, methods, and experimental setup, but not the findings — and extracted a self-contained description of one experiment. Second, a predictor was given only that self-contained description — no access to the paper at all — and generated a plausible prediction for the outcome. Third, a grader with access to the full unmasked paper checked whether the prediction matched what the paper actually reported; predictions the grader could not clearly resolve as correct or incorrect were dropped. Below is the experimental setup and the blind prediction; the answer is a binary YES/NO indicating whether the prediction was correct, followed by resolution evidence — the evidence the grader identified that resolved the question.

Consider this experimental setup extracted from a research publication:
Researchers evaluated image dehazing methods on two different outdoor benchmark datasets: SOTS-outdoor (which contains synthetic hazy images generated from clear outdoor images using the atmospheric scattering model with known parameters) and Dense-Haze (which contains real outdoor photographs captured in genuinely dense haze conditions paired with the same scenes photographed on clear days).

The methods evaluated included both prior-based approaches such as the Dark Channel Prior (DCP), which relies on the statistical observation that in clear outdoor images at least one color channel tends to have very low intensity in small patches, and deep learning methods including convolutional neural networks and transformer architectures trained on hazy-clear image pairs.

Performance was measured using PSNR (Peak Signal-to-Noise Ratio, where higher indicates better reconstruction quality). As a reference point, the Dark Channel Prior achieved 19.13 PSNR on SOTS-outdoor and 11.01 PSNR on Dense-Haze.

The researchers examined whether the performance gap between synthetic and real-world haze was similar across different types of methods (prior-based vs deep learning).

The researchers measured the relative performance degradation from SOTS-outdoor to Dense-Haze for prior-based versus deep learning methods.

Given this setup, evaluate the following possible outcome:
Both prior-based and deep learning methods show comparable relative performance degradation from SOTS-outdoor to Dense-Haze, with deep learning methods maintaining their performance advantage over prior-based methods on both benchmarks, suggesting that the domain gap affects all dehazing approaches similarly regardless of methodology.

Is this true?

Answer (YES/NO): NO